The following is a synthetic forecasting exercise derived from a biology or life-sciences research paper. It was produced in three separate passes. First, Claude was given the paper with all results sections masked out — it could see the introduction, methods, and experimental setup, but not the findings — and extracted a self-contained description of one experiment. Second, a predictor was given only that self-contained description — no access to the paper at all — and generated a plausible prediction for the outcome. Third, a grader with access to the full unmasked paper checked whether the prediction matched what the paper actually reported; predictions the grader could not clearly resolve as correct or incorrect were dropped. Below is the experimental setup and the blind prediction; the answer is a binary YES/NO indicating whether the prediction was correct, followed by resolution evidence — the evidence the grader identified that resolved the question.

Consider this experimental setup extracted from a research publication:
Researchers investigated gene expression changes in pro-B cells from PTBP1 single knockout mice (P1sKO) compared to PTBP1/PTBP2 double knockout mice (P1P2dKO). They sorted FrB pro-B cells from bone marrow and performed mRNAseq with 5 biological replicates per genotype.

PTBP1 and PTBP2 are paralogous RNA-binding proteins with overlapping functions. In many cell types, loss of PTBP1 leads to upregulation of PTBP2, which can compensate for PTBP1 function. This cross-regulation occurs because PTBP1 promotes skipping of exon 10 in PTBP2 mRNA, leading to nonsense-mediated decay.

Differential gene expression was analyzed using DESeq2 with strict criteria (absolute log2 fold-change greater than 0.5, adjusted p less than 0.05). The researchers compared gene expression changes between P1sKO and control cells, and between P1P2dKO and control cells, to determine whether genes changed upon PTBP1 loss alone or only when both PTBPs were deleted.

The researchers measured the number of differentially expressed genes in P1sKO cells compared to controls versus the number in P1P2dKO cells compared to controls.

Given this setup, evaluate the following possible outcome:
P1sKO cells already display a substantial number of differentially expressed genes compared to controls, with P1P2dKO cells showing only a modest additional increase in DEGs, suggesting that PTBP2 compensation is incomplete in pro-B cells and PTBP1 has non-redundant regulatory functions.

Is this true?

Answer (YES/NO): NO